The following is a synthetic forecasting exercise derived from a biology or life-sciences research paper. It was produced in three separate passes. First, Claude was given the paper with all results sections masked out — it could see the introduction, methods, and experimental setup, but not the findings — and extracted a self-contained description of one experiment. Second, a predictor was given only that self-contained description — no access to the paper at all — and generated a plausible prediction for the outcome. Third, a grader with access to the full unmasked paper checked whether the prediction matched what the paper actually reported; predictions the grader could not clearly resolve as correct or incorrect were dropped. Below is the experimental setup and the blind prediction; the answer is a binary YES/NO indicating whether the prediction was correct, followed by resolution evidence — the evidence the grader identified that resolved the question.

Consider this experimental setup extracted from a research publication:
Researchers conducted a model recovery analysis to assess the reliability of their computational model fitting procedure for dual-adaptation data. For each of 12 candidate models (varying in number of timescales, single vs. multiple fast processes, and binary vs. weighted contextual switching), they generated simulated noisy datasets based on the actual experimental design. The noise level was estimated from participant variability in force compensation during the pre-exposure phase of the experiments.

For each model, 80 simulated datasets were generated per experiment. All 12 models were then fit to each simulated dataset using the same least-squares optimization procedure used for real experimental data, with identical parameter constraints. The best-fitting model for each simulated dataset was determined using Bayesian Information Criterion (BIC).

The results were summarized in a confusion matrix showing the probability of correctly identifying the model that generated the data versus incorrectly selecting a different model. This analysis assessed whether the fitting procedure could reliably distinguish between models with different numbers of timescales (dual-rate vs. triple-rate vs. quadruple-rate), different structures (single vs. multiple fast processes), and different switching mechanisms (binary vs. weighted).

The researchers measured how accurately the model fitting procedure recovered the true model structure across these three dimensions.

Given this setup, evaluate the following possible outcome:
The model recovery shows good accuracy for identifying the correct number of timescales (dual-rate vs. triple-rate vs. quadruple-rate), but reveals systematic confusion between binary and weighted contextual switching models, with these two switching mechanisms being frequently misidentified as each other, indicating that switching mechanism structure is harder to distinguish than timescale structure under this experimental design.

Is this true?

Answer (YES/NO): NO